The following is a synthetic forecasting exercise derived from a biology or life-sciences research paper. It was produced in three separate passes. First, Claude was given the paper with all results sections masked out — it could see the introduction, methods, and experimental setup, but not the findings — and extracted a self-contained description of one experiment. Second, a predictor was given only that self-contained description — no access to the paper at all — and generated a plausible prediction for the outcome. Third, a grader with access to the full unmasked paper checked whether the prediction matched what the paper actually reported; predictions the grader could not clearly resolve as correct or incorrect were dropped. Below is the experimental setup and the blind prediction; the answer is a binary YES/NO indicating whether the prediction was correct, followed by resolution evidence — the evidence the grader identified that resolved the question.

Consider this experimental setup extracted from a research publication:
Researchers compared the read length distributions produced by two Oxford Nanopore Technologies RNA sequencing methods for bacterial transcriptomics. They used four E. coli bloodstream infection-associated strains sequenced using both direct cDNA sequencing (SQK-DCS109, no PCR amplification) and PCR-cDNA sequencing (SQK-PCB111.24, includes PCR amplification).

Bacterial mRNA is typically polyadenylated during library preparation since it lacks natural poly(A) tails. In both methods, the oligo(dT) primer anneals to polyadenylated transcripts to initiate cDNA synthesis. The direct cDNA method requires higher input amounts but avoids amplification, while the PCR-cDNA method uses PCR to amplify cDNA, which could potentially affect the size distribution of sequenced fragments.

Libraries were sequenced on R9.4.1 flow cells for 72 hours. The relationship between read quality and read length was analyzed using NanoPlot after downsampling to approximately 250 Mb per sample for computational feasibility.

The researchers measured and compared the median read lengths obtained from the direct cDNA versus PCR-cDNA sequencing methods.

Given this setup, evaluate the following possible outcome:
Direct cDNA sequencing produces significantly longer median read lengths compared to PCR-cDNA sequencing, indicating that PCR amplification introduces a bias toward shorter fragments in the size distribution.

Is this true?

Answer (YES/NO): YES